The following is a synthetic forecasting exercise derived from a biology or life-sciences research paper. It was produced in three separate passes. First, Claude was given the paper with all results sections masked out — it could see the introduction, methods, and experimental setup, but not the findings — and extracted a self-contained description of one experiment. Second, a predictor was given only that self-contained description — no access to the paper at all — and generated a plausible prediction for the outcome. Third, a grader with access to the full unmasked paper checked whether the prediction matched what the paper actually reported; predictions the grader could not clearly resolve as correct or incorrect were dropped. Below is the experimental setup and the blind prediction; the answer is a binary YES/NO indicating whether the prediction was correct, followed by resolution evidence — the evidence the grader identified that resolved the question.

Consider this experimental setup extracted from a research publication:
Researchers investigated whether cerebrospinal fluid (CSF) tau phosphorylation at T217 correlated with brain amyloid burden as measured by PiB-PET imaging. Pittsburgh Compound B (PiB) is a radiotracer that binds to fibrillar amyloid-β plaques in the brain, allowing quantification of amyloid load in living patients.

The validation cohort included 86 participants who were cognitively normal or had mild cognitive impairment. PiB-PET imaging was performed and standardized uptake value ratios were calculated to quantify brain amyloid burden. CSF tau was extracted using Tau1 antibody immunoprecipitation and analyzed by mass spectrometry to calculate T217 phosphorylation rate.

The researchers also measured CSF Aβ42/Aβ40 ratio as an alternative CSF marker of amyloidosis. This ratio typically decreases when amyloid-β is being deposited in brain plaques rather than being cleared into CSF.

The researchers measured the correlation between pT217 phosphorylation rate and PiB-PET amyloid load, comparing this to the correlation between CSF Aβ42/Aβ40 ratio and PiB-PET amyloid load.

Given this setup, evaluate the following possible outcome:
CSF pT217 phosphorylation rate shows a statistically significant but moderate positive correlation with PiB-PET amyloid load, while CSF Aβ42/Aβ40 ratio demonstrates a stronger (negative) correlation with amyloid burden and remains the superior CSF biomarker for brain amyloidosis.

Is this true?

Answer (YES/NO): NO